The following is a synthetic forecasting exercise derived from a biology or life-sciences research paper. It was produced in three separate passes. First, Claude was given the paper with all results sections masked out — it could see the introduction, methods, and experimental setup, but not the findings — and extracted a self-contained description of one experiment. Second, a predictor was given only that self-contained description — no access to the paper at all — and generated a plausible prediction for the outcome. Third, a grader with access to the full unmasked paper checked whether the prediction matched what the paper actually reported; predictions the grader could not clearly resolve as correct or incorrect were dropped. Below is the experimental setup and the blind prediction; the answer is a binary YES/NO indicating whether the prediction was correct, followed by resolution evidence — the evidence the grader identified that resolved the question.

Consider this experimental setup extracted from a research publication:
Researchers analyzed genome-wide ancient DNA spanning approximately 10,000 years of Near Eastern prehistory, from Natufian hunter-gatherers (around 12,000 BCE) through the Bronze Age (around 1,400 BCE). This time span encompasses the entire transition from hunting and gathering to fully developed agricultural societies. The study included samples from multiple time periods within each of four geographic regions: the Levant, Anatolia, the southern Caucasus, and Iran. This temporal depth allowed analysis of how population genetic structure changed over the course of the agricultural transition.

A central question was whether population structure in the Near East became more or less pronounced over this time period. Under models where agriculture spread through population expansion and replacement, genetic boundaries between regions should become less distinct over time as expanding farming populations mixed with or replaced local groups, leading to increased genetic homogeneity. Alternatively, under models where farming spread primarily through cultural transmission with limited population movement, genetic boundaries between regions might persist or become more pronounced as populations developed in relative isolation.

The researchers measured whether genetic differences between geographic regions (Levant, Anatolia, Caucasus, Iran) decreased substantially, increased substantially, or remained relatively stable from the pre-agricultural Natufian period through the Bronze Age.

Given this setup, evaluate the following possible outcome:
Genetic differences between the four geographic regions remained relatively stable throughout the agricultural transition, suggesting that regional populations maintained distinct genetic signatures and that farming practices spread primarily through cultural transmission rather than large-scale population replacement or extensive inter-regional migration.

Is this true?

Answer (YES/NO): NO